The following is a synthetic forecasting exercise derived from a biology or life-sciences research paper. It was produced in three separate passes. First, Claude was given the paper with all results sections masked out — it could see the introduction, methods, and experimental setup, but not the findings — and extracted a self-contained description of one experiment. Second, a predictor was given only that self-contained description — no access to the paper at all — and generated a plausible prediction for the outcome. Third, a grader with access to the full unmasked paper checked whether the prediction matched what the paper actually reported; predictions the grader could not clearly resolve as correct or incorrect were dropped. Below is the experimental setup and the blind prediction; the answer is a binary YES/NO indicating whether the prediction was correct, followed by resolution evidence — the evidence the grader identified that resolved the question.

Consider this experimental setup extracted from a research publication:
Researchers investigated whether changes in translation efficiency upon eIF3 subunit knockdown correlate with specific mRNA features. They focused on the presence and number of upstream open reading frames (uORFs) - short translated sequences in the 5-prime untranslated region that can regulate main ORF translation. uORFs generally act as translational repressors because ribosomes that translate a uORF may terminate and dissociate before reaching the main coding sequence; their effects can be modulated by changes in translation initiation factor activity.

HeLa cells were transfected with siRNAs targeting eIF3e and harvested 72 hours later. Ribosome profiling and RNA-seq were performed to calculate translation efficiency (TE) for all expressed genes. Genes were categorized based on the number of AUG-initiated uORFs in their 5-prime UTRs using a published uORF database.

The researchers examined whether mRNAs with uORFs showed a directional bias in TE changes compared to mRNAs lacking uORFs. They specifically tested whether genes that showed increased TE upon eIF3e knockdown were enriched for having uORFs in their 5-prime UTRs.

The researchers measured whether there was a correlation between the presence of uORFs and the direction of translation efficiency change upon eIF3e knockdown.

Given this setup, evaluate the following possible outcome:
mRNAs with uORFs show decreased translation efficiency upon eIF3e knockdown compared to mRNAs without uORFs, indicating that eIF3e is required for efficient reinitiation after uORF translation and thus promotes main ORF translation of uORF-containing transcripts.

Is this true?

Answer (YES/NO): YES